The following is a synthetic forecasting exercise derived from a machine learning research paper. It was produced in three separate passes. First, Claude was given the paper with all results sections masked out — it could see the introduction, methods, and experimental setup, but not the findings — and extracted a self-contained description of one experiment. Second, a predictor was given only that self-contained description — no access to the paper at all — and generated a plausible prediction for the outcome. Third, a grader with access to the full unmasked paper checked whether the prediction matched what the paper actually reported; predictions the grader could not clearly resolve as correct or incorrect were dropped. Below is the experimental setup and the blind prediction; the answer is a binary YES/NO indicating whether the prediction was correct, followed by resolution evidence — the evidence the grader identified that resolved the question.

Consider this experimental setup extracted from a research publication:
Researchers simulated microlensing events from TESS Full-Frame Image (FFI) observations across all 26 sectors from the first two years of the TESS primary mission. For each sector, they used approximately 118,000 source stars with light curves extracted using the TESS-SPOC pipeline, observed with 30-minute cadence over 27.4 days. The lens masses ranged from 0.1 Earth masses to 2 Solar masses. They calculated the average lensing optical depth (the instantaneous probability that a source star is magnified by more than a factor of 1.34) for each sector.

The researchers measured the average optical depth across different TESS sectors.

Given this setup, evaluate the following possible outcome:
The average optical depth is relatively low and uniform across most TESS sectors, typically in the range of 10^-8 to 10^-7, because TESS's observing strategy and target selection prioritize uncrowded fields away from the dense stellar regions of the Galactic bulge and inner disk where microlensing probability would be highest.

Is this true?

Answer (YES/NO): NO